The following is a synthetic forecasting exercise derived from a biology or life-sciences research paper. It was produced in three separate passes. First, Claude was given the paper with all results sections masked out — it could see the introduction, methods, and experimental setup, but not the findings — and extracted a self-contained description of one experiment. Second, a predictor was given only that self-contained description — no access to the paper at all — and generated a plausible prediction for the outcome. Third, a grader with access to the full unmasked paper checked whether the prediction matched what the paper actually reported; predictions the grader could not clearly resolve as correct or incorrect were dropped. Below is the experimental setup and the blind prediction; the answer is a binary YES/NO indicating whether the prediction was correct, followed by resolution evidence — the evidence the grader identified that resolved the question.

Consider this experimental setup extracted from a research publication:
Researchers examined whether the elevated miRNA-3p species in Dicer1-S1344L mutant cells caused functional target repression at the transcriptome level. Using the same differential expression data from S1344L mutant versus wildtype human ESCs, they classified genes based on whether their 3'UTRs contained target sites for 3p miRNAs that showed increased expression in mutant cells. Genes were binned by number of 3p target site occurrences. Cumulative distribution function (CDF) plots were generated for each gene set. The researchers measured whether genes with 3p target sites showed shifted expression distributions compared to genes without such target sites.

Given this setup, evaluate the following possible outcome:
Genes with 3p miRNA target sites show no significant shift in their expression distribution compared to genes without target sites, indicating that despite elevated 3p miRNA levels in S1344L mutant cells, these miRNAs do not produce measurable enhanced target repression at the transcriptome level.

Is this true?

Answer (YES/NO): NO